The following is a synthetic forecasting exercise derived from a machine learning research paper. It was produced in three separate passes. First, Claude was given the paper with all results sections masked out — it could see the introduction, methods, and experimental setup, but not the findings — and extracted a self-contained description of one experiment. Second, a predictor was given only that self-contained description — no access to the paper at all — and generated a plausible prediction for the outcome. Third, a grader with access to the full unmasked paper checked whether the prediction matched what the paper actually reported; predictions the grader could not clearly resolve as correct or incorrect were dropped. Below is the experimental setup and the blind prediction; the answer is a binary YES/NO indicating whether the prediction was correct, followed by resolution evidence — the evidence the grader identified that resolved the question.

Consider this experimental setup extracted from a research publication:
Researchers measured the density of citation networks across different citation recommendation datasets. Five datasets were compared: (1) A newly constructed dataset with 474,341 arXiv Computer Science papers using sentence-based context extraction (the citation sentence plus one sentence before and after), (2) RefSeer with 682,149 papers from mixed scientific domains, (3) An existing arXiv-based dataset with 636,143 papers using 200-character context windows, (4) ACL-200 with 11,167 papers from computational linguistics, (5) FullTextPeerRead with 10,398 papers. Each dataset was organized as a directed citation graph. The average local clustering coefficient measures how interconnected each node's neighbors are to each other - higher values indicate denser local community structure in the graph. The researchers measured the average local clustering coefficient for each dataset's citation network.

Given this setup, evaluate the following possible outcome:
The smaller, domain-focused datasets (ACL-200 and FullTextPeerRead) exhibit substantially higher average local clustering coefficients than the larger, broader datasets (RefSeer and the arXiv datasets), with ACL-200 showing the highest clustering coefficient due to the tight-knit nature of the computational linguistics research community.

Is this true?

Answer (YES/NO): NO